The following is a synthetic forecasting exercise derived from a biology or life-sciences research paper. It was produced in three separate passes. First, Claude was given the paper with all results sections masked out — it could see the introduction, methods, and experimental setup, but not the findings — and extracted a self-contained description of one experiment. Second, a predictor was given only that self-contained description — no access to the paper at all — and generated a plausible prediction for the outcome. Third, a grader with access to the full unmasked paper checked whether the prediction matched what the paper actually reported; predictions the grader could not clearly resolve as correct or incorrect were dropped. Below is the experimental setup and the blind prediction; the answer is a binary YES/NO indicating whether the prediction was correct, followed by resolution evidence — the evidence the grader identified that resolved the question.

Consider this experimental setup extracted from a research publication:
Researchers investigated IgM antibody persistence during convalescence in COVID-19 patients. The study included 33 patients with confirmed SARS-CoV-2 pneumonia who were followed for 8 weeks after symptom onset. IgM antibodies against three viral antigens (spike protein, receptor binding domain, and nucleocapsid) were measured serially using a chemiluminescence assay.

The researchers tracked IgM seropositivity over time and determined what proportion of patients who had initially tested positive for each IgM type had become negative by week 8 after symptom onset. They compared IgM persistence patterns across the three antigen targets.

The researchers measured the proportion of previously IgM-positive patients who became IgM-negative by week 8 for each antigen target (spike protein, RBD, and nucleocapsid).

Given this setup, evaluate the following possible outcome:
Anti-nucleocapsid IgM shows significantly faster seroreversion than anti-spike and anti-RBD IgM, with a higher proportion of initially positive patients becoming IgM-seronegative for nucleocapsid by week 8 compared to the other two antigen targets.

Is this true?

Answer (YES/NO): YES